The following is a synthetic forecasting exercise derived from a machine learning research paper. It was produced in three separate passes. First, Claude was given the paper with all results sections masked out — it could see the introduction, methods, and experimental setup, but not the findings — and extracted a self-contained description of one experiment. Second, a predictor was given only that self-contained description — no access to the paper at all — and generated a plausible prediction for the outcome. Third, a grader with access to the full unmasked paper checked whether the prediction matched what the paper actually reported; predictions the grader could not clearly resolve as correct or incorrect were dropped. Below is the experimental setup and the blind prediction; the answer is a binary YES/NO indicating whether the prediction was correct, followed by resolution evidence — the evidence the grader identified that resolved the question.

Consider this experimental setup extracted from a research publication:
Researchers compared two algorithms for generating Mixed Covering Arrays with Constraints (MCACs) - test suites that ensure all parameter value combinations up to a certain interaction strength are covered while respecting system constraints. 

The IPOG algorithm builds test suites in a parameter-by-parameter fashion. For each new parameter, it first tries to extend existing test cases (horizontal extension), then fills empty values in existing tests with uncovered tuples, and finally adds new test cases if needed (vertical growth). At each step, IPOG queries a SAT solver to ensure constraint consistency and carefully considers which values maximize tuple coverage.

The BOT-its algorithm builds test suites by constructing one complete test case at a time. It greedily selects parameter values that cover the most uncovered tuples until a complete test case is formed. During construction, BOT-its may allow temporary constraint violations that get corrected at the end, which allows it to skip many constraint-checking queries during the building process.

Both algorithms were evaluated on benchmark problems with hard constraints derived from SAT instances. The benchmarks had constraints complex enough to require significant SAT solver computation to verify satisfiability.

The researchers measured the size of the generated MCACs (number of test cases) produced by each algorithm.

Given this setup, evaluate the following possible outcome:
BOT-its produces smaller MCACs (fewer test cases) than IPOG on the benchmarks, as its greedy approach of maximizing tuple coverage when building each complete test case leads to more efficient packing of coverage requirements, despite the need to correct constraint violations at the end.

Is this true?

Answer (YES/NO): NO